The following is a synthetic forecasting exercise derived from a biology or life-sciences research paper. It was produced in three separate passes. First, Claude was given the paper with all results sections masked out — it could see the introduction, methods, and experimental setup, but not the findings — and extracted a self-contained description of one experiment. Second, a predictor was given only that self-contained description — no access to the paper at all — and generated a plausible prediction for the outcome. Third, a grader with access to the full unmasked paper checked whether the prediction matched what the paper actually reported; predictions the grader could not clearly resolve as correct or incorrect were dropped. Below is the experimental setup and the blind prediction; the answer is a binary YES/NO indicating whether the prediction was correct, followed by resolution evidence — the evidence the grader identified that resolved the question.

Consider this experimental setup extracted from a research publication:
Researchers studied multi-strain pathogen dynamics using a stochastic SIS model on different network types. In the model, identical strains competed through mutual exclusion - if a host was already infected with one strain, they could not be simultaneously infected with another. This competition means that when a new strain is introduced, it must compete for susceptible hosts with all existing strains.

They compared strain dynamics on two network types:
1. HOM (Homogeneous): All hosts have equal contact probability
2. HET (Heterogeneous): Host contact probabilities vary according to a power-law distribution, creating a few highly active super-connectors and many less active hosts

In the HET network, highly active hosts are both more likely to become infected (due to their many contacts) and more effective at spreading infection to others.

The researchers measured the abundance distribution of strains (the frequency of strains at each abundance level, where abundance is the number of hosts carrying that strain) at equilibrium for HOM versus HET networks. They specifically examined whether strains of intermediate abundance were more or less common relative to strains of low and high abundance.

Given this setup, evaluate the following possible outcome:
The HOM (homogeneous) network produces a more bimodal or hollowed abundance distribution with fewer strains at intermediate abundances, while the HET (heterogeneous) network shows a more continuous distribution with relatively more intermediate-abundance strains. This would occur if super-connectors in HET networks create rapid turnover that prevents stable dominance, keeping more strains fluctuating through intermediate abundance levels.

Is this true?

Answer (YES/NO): NO